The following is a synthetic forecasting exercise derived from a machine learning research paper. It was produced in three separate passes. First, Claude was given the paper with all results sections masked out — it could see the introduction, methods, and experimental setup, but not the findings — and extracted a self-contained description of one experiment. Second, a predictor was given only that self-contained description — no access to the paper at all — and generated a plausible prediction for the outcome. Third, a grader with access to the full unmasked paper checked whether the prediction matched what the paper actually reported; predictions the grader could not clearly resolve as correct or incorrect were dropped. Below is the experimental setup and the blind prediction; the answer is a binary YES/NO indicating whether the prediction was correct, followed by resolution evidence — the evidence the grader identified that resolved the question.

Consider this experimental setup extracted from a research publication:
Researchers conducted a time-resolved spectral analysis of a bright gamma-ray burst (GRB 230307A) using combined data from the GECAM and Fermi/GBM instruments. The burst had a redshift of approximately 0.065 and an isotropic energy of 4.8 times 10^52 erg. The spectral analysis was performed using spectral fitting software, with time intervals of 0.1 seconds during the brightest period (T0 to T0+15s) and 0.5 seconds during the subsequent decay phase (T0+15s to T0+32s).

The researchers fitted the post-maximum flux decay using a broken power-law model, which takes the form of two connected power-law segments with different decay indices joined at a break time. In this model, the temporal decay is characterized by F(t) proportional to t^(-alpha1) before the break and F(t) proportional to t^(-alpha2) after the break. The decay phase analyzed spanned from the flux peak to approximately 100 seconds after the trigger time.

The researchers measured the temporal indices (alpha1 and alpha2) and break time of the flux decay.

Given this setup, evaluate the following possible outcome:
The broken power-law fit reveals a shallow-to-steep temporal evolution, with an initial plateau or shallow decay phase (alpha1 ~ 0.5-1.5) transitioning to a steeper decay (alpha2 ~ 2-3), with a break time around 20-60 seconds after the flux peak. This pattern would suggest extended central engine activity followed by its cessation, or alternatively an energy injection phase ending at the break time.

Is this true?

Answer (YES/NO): NO